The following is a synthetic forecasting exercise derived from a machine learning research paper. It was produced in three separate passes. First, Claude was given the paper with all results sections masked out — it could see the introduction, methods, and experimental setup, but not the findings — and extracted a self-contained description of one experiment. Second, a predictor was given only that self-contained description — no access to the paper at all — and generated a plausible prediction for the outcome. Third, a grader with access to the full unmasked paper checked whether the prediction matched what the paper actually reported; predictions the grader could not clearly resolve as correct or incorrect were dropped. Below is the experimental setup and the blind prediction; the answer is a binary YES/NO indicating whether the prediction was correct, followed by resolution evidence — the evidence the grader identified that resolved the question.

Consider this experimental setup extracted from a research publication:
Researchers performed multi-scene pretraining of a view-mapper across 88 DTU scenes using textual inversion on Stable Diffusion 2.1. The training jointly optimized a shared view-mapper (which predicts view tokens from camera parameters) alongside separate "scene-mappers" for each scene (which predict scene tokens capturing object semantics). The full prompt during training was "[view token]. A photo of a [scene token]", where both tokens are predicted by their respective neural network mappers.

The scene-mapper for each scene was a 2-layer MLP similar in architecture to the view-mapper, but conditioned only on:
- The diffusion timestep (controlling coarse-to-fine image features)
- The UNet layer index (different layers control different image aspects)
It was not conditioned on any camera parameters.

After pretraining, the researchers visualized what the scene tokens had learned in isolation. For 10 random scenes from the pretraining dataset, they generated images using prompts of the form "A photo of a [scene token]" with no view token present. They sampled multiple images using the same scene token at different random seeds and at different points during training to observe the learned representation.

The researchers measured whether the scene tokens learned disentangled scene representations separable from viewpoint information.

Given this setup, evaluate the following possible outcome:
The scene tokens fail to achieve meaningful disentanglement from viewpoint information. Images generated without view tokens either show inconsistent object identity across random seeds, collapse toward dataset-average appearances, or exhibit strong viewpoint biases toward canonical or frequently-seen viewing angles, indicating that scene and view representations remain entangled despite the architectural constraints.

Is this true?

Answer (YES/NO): NO